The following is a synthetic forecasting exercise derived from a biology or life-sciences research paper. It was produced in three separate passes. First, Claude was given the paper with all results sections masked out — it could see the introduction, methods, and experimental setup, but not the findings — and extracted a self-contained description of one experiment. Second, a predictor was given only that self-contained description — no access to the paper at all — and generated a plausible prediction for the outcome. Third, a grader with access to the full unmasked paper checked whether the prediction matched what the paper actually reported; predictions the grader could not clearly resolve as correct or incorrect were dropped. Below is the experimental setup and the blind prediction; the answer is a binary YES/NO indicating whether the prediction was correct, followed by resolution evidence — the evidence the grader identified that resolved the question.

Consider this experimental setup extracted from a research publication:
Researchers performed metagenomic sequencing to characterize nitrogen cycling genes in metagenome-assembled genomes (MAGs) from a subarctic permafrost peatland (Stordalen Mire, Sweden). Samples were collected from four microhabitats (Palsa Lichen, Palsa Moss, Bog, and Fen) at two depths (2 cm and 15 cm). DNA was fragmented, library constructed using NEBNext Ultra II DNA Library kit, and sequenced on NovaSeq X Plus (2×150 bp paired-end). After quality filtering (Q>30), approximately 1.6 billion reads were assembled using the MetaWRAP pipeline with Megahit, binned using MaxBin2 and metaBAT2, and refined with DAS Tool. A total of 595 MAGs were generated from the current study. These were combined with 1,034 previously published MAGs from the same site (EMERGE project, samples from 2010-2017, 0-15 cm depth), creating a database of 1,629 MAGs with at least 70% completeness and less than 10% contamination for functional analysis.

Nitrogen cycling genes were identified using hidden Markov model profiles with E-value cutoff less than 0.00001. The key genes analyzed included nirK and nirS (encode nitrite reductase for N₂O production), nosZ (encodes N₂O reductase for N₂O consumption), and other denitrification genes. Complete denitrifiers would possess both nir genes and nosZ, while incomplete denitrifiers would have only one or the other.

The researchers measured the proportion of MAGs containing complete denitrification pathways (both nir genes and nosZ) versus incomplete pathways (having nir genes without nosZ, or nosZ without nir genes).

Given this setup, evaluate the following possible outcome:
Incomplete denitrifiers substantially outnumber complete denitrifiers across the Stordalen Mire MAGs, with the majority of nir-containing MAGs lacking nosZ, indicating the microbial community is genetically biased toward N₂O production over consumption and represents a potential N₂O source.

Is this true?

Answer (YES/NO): YES